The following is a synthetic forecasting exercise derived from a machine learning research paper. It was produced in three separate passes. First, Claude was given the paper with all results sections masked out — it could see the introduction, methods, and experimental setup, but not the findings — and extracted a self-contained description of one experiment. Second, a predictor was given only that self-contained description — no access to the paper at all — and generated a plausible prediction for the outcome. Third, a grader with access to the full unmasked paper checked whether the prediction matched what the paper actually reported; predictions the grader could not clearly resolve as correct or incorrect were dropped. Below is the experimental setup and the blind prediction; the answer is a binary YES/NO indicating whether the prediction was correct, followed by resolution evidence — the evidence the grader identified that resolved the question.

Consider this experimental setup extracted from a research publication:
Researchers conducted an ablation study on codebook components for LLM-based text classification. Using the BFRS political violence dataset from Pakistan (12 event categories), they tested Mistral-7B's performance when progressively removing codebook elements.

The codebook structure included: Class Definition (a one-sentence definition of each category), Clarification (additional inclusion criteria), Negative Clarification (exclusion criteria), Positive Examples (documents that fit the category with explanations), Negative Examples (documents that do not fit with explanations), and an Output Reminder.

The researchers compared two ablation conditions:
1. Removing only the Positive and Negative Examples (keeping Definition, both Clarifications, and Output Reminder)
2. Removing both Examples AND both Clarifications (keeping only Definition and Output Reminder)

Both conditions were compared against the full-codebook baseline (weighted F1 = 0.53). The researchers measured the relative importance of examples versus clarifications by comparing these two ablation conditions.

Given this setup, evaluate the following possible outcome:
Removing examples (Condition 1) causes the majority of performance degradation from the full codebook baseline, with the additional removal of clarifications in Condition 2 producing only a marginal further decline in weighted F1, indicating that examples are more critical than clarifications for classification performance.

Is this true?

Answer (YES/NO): YES